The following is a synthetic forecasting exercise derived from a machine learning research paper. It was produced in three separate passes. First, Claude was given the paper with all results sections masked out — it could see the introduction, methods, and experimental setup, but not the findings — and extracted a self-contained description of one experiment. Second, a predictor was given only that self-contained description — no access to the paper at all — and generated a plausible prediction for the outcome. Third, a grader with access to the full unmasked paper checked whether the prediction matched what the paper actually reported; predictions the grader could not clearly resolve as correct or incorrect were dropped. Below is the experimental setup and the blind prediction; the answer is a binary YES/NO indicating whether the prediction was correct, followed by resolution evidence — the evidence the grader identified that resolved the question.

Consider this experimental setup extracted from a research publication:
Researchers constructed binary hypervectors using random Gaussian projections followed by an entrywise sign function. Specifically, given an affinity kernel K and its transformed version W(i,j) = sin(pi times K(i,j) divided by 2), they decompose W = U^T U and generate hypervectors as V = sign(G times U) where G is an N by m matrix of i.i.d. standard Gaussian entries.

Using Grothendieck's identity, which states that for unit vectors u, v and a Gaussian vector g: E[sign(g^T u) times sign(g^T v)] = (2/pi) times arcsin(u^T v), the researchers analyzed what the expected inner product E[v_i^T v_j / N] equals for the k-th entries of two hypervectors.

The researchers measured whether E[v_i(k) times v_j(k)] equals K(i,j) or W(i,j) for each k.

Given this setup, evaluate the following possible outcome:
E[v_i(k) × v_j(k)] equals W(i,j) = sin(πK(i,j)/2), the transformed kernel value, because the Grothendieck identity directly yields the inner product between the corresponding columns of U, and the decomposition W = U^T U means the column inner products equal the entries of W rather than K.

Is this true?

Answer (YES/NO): NO